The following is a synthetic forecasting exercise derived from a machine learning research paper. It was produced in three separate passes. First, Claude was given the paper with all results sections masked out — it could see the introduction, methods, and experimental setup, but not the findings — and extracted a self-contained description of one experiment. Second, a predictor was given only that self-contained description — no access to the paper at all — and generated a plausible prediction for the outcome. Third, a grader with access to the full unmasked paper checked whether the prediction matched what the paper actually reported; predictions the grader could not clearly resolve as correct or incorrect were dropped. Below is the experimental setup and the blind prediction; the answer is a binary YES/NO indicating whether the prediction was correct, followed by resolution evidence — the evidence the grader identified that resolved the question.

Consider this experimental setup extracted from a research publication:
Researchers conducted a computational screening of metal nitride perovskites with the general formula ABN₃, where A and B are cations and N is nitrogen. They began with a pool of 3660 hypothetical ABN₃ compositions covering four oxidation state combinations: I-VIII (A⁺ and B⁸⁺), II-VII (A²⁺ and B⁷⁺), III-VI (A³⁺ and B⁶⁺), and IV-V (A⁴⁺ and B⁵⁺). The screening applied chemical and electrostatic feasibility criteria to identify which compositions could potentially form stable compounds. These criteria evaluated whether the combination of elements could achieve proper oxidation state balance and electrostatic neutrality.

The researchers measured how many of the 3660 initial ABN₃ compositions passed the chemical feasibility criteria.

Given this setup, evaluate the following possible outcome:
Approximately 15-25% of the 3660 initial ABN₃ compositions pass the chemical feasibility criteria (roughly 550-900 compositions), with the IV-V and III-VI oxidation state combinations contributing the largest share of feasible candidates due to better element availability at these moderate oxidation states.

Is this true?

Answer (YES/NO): NO